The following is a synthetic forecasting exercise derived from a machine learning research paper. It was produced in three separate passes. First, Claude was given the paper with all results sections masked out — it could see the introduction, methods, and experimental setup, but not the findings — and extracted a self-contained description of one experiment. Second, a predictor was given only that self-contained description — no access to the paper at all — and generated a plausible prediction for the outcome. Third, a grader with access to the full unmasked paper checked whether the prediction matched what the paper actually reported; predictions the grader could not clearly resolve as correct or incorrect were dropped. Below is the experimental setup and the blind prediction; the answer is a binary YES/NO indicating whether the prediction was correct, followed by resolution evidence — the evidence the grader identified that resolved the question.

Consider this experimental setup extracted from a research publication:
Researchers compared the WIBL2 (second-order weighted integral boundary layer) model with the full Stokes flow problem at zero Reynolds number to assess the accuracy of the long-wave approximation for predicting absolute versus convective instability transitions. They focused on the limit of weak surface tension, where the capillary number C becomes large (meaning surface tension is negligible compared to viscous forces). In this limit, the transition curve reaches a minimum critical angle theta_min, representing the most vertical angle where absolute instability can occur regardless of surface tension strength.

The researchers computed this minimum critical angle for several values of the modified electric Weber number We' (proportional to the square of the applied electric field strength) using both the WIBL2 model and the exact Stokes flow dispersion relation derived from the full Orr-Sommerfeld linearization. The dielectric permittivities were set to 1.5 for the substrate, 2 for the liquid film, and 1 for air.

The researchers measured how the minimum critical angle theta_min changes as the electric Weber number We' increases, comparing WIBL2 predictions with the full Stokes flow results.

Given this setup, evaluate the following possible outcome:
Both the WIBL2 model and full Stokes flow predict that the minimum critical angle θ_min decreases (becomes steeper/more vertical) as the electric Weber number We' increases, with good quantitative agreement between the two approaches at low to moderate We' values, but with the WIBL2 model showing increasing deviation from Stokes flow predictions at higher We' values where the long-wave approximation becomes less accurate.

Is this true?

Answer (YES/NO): NO